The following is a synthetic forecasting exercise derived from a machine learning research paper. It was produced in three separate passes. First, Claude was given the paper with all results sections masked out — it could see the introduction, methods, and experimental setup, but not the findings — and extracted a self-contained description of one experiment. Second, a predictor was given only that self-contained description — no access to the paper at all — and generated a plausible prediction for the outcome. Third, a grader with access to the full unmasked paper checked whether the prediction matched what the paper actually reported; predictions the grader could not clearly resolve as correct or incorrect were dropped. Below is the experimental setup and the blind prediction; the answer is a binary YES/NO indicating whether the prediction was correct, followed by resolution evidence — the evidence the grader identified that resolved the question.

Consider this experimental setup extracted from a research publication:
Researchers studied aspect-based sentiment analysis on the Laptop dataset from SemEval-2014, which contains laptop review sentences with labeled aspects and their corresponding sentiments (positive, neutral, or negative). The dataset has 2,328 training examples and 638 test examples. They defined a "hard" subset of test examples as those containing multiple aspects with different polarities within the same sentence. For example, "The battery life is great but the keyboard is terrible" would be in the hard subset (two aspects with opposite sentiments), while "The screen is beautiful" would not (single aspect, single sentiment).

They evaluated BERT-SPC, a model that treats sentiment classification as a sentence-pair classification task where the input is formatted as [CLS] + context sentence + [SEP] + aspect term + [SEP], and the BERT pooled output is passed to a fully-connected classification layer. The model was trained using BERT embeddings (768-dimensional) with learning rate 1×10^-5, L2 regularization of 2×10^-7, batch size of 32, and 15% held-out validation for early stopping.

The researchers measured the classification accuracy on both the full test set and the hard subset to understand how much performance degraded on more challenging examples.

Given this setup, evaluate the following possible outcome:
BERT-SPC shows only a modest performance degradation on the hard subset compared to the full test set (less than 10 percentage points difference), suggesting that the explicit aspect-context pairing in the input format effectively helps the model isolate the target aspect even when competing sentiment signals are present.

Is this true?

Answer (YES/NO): NO